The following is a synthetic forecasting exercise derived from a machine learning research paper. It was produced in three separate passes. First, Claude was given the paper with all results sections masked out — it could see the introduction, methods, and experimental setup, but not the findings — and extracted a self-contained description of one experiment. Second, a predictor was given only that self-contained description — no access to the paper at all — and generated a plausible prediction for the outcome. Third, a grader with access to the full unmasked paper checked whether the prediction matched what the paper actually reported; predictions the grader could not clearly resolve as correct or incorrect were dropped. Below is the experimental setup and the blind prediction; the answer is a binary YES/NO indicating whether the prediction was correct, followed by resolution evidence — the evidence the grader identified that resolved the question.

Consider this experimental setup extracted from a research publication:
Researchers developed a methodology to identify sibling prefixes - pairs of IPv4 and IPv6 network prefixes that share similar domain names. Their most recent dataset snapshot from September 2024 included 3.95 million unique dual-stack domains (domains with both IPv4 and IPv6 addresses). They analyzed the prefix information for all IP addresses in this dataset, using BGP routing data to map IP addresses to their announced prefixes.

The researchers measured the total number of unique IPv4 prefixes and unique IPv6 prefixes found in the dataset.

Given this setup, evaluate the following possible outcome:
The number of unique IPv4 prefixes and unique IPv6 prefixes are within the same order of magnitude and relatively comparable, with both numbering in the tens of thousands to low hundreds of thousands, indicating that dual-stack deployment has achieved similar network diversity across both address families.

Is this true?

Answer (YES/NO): YES